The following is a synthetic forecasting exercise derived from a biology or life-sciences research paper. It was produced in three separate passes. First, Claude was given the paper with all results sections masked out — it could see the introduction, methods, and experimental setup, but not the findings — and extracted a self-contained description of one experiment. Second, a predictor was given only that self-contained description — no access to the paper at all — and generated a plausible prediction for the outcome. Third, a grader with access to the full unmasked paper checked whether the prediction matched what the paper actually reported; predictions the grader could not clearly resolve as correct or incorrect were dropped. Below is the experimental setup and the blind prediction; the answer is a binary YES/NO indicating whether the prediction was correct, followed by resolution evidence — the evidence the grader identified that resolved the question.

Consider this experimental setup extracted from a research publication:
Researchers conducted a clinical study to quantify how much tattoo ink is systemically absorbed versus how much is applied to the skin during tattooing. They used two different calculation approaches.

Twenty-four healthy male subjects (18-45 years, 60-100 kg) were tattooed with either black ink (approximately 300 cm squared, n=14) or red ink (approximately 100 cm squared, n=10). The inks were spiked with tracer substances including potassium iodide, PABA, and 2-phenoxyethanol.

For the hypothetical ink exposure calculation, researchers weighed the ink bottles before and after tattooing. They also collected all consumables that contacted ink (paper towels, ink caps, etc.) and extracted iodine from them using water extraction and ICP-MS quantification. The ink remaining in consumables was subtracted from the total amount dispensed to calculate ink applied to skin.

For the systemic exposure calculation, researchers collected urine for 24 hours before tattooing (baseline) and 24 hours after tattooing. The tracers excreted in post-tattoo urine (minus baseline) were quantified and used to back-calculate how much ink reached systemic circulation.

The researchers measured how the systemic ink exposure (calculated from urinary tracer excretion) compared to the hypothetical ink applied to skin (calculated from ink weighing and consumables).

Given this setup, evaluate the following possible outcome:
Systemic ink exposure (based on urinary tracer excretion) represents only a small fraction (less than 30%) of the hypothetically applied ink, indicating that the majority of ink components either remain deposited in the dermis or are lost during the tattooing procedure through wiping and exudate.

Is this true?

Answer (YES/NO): YES